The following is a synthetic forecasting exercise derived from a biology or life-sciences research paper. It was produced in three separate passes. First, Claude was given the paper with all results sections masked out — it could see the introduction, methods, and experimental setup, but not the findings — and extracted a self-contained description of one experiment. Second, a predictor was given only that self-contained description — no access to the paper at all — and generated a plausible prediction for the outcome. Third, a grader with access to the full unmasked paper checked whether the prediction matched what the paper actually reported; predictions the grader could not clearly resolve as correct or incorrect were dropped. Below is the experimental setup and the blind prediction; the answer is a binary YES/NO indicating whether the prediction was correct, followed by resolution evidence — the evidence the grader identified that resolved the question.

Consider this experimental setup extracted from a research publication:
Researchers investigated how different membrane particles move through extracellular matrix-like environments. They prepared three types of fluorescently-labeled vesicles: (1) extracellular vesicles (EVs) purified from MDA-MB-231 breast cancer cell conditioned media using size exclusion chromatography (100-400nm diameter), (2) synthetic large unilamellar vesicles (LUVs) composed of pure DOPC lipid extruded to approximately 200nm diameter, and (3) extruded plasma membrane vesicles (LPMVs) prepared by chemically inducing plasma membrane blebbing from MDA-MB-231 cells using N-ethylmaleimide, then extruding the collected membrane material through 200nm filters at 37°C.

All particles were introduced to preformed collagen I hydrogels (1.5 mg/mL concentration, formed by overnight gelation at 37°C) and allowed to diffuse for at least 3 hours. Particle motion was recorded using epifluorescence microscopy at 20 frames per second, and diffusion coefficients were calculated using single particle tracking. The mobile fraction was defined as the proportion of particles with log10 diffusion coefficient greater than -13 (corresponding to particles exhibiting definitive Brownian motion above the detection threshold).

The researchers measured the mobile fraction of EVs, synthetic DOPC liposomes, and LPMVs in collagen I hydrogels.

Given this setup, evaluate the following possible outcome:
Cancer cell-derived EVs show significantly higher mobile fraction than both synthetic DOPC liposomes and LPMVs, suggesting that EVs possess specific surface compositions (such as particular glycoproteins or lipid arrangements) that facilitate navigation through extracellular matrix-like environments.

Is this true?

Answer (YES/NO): NO